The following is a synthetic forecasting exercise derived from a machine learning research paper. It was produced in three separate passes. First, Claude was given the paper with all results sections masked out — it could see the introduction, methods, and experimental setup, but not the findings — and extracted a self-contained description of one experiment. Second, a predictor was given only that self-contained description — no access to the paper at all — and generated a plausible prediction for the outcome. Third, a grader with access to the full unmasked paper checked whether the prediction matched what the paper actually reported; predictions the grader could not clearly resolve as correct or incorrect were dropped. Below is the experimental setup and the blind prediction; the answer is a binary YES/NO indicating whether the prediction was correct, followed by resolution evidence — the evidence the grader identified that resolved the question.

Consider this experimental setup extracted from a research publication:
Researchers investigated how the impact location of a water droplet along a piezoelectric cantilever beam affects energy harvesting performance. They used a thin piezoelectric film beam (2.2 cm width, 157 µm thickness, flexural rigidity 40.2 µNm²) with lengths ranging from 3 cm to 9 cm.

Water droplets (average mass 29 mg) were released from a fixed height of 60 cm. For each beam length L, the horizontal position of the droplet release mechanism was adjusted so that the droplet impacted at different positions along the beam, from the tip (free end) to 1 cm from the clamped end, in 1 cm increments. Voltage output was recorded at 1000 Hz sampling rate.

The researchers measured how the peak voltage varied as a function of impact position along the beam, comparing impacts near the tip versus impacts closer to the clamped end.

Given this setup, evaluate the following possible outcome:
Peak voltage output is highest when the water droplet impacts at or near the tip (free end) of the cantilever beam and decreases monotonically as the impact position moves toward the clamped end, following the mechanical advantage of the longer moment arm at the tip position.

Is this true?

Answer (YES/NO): YES